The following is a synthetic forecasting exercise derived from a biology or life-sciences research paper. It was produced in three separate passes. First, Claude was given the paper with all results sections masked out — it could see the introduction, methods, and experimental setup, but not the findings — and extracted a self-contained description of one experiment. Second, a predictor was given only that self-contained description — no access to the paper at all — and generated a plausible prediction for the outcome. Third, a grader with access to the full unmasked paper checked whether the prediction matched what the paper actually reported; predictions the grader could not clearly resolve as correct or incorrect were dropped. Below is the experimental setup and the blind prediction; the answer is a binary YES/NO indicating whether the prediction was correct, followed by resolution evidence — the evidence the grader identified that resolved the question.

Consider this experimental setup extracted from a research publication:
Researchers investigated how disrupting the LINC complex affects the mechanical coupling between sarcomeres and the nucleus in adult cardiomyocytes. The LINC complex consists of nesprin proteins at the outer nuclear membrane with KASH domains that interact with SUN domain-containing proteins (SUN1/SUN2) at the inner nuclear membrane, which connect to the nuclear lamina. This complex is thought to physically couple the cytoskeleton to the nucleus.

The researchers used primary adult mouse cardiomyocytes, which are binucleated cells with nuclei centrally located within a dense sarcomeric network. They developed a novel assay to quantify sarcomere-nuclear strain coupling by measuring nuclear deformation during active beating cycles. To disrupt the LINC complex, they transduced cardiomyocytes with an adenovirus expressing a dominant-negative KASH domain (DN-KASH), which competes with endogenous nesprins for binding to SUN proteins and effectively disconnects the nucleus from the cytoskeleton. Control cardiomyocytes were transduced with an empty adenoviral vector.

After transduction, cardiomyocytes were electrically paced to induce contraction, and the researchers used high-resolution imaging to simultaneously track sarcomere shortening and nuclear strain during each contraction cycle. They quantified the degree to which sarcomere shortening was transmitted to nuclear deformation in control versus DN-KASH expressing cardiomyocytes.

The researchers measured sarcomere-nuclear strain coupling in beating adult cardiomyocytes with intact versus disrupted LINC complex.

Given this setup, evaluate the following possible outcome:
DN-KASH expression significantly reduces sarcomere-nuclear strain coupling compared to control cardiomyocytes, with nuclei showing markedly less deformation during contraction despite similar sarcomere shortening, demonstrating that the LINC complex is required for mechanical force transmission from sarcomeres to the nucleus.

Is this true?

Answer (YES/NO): NO